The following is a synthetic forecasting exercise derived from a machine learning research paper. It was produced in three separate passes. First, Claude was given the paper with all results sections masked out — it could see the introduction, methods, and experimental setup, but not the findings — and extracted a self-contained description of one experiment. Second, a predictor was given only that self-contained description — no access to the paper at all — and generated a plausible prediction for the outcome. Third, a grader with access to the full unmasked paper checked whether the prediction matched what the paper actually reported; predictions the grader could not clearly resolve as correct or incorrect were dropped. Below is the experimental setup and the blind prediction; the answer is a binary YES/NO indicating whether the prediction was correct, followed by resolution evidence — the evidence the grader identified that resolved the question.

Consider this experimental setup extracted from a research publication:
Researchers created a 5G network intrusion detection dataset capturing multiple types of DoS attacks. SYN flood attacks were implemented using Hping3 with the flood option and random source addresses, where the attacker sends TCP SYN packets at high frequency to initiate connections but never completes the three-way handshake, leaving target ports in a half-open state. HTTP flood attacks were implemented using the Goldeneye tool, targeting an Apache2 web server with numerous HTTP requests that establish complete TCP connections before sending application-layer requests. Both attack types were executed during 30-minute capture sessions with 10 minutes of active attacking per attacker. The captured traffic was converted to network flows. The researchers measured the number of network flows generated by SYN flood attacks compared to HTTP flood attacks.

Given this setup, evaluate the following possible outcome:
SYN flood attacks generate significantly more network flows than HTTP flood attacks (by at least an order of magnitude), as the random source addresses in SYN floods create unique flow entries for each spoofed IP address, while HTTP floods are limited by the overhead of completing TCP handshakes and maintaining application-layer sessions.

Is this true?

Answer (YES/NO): NO